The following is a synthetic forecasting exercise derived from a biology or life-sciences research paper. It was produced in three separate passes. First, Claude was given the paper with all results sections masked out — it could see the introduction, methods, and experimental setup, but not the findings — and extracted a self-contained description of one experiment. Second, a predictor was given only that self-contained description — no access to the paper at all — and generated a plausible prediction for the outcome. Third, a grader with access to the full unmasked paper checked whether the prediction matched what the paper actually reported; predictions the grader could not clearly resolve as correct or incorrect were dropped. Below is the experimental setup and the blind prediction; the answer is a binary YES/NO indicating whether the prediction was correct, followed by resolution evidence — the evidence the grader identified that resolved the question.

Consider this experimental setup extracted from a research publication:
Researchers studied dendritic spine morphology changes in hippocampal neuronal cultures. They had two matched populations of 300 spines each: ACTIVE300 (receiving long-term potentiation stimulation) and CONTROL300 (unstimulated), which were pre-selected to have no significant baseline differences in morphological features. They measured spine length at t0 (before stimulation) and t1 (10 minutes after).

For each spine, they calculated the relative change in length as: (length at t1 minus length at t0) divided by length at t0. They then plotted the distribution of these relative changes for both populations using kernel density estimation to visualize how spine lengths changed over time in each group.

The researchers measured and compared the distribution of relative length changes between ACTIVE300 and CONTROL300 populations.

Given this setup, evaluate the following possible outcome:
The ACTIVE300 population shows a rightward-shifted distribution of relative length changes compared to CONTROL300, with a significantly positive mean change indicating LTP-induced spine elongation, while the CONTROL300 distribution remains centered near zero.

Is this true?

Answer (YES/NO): NO